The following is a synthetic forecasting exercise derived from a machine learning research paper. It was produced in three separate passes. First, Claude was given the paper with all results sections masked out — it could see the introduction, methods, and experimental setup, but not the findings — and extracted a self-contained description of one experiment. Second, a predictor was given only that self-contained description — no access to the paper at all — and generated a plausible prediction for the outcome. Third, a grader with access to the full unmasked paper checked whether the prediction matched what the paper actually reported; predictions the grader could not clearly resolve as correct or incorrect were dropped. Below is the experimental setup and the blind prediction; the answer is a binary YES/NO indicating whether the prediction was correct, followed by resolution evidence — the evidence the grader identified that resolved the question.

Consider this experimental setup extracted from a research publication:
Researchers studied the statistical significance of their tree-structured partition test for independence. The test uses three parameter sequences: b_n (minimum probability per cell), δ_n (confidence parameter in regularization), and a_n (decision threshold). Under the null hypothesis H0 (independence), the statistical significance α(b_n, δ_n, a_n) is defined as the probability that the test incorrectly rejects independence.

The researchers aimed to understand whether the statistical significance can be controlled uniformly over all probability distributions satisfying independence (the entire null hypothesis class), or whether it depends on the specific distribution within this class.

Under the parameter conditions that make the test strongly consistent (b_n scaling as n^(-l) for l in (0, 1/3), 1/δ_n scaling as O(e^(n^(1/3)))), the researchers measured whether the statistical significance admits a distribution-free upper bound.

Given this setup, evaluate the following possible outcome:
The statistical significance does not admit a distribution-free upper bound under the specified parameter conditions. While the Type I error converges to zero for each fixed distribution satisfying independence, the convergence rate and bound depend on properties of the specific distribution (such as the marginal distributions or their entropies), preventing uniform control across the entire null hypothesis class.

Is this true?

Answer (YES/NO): NO